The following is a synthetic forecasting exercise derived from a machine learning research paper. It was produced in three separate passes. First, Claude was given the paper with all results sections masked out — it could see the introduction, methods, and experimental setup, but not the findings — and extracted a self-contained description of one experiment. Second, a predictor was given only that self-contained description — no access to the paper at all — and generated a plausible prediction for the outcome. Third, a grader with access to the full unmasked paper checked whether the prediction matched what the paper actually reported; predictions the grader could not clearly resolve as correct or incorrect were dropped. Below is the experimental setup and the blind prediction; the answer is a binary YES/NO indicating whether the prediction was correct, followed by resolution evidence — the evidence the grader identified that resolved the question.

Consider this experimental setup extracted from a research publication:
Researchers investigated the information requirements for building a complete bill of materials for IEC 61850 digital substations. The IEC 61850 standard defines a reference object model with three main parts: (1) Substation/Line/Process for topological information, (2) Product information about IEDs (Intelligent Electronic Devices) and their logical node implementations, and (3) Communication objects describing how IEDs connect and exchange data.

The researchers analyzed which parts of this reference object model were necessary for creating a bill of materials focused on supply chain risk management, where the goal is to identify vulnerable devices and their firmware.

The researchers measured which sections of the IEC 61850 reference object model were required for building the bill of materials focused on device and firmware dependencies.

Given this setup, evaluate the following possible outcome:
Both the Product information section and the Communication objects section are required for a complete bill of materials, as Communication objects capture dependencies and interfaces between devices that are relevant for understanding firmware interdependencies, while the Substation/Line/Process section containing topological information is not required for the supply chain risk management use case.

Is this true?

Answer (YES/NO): NO